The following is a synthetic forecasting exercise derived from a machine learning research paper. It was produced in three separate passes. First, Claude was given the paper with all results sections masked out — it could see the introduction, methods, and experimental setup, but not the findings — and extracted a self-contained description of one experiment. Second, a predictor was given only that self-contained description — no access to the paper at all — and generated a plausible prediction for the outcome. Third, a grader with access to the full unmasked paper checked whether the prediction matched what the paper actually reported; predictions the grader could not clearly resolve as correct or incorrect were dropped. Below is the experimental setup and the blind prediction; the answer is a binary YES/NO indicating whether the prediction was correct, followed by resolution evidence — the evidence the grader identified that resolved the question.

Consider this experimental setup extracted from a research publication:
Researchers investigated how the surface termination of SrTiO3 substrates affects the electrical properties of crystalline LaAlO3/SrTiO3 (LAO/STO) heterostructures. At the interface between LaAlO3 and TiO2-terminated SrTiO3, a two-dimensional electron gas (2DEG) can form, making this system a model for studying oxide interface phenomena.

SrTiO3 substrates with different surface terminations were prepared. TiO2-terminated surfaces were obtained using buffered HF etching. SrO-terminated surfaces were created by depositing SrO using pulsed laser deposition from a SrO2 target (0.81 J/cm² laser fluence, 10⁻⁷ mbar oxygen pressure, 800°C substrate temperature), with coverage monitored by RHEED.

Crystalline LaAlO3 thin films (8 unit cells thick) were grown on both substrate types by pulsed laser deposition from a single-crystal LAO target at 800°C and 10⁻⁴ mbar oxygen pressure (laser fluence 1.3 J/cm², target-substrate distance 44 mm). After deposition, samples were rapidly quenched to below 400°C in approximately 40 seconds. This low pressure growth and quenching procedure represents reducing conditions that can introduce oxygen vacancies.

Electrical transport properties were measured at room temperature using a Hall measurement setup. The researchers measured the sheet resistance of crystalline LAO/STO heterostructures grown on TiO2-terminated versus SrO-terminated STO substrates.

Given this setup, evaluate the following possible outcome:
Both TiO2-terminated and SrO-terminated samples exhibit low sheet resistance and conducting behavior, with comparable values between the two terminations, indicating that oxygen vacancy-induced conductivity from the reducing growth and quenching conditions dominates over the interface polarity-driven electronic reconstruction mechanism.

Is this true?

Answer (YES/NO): NO